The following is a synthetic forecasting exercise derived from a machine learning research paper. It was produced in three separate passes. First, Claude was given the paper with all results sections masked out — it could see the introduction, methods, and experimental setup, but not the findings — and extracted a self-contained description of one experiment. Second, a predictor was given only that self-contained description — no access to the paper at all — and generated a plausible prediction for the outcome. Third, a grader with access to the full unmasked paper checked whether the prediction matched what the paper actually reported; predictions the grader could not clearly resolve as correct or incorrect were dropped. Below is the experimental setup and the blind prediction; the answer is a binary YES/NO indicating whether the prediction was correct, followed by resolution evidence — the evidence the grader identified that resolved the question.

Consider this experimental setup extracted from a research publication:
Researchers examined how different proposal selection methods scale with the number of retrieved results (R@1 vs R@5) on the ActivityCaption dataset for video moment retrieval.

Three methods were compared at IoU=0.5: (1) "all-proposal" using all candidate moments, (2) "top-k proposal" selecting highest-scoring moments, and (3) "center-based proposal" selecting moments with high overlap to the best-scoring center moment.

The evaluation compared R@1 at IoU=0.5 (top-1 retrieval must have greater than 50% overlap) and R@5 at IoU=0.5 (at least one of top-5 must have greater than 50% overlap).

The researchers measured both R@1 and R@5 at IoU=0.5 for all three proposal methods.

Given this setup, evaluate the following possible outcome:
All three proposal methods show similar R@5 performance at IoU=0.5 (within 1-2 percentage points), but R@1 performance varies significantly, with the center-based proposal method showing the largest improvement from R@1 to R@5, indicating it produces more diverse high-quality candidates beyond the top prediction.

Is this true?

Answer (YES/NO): NO